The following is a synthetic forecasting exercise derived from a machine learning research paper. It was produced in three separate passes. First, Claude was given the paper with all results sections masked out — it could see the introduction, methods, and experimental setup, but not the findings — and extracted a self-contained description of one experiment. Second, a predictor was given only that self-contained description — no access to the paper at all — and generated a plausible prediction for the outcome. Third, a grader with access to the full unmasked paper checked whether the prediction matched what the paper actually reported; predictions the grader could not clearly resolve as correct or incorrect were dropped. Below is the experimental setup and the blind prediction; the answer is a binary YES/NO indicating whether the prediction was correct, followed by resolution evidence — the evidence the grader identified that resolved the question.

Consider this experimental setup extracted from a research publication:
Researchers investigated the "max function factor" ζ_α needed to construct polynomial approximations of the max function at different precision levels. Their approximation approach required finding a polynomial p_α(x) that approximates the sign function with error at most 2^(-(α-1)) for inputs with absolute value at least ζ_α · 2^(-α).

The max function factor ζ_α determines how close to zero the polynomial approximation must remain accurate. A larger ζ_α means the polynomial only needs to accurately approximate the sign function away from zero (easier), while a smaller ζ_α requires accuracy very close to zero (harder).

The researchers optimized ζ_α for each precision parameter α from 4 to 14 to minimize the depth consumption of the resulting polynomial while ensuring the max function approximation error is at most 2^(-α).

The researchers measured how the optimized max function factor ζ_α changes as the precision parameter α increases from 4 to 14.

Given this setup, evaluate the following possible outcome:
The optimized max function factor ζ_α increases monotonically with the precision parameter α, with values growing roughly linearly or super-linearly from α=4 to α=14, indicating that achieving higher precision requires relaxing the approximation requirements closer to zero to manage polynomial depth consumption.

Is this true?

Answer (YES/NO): YES